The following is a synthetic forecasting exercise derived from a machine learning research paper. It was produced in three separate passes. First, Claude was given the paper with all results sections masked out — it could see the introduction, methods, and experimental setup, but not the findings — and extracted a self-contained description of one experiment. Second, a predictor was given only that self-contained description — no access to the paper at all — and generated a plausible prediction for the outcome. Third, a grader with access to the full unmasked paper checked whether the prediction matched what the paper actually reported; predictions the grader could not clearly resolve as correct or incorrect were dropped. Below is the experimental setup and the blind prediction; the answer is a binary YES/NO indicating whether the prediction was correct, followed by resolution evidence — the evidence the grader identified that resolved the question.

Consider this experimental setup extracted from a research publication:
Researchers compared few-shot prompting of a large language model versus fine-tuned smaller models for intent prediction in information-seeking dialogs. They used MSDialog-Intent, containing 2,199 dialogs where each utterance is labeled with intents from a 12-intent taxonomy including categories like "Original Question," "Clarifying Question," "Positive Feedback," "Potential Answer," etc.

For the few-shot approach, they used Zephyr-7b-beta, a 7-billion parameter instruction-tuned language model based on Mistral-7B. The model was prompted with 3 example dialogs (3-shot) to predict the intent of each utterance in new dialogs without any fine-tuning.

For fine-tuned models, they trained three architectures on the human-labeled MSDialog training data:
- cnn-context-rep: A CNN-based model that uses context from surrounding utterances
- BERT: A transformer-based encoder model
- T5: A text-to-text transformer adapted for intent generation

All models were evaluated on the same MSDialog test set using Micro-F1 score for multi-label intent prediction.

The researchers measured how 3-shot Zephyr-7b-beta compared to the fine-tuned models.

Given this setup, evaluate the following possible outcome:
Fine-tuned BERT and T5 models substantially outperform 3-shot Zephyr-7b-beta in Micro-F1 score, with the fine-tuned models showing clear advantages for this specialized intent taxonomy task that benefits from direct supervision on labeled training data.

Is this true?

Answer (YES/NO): YES